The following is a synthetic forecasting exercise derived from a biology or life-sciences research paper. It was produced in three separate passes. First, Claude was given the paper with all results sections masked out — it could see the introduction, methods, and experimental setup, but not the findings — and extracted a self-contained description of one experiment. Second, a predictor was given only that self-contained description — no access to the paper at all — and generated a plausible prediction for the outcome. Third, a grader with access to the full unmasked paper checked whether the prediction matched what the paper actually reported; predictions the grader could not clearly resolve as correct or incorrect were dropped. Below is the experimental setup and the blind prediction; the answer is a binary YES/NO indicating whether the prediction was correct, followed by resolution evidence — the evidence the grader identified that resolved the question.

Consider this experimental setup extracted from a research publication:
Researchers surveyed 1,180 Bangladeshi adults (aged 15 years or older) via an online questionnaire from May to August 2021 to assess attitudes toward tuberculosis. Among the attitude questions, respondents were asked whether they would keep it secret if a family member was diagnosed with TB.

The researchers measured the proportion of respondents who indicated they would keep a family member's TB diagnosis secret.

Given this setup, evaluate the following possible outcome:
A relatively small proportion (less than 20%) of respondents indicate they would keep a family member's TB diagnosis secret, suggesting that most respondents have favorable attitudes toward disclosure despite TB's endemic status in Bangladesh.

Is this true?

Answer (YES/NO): NO